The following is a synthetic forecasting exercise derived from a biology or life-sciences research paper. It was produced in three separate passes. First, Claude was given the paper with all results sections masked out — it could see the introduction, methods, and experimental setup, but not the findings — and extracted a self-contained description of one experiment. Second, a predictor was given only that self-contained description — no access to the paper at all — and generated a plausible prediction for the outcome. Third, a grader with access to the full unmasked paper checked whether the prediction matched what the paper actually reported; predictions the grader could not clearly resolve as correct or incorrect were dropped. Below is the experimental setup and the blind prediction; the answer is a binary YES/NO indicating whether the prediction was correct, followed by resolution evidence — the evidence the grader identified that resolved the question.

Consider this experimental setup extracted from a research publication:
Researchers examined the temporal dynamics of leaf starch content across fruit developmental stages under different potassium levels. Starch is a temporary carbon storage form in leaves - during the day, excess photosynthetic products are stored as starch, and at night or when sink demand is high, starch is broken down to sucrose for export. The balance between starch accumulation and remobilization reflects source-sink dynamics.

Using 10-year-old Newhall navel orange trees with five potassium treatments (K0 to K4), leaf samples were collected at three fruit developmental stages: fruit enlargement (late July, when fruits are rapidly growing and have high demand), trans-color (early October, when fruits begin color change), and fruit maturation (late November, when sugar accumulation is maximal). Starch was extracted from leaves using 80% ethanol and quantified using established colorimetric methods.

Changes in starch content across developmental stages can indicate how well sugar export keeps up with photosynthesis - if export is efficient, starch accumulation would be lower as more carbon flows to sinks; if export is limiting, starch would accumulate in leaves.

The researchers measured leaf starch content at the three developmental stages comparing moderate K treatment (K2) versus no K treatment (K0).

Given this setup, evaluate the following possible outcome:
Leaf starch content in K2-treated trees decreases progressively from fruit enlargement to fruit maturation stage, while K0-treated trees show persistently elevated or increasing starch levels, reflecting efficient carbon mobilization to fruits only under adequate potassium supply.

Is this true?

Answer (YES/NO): NO